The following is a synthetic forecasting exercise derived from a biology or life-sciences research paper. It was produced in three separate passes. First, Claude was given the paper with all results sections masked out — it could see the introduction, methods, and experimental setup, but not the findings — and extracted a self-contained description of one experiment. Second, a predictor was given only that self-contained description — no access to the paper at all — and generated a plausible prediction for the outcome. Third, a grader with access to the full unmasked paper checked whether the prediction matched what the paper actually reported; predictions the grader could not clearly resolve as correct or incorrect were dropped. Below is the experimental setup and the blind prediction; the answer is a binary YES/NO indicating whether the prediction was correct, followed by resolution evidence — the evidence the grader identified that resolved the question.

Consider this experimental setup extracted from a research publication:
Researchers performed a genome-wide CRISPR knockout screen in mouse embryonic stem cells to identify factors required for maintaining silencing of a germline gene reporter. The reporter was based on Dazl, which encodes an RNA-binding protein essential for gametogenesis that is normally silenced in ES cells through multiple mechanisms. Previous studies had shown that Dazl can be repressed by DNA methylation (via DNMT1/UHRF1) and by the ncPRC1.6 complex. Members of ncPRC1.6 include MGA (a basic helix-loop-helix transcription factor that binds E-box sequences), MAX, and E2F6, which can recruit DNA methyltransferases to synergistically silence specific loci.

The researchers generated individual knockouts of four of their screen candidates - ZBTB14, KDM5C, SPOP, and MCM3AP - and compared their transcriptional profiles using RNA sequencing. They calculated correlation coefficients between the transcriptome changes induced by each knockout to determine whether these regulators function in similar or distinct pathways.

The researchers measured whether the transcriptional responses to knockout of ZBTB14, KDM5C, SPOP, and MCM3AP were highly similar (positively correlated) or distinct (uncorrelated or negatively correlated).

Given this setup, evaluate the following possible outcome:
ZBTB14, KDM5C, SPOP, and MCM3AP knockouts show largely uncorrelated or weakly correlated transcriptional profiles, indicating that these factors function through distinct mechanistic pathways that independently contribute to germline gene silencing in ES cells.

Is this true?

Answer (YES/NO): NO